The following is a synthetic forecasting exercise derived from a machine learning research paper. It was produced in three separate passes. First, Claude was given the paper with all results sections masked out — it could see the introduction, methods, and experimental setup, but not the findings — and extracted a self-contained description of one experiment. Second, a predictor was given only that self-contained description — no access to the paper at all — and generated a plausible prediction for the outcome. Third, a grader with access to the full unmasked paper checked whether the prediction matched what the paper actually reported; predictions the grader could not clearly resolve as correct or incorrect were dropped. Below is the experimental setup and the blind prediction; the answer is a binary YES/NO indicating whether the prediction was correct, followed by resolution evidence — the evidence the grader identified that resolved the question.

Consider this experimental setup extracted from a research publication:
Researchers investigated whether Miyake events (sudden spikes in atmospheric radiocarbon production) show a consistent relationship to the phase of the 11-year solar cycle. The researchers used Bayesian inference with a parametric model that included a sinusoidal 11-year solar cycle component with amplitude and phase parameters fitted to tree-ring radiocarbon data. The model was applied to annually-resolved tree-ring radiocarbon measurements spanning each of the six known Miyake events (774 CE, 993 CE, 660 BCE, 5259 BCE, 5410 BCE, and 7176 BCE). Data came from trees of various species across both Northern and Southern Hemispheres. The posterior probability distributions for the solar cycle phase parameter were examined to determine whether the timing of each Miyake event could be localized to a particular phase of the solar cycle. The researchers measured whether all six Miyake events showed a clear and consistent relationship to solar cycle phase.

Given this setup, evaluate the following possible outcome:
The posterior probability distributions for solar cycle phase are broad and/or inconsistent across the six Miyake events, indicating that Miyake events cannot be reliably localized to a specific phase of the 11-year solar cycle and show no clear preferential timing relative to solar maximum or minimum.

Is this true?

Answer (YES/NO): YES